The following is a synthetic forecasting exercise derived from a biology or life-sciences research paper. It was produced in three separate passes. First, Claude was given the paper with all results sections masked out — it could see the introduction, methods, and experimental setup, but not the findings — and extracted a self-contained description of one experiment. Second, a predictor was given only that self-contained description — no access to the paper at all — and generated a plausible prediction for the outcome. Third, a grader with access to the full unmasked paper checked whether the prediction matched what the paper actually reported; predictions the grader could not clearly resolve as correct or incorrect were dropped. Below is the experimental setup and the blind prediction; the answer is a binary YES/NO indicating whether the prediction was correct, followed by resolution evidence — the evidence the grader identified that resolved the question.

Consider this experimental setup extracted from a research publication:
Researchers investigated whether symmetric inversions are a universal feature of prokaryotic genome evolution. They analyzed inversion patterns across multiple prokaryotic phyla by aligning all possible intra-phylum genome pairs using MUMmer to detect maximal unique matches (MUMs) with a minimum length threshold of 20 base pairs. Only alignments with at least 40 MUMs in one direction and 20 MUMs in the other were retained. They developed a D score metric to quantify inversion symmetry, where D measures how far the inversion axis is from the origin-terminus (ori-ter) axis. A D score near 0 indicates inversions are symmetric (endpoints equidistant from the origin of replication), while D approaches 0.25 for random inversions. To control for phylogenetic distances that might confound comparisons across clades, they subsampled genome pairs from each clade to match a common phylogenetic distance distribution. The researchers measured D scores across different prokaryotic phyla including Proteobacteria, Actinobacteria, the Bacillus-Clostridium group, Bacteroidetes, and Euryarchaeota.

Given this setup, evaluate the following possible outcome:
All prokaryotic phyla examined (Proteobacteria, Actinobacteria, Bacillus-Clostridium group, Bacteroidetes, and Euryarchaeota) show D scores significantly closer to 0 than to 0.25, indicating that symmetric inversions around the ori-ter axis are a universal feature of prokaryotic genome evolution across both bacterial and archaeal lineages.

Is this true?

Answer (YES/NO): NO